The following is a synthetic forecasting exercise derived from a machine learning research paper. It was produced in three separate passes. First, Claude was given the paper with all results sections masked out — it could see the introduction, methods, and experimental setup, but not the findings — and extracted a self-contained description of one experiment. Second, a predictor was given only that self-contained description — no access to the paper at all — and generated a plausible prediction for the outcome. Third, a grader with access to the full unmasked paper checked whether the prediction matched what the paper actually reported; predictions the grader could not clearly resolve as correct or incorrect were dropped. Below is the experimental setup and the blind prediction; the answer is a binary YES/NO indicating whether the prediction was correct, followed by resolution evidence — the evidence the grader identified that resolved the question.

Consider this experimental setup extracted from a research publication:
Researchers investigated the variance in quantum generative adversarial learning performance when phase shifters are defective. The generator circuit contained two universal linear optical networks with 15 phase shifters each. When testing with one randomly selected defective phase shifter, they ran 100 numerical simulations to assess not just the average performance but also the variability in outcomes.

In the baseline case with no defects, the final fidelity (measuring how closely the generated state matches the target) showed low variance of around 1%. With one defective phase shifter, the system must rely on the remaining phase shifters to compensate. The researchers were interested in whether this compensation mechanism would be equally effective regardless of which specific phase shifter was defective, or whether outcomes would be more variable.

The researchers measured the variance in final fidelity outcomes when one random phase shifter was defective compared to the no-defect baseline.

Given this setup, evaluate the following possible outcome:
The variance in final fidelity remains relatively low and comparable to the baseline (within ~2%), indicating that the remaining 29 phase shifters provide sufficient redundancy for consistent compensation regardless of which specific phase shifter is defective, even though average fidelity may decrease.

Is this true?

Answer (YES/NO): NO